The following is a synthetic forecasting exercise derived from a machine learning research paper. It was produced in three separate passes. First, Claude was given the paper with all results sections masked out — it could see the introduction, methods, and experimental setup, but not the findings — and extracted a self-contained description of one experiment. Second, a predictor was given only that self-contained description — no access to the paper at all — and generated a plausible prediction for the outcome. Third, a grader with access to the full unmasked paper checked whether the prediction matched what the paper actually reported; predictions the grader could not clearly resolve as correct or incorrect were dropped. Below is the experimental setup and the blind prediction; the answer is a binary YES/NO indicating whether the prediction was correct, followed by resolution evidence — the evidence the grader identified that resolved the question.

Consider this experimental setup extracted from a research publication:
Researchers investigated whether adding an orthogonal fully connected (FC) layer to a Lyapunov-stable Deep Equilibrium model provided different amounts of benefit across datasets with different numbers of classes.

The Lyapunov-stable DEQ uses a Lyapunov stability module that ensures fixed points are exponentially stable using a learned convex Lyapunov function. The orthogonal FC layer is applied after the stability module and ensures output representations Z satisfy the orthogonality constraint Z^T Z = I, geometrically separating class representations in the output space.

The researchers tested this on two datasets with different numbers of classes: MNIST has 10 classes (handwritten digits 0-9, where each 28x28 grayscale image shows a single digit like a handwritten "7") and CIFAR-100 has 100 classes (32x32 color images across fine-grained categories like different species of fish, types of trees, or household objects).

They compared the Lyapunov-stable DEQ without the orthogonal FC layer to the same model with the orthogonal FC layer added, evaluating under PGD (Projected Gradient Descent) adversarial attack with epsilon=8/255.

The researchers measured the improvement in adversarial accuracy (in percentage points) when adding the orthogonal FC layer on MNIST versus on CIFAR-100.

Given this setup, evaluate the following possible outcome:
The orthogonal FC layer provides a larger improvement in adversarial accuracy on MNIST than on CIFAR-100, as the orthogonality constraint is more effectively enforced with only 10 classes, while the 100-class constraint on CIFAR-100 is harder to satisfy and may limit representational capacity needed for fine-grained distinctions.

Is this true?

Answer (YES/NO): YES